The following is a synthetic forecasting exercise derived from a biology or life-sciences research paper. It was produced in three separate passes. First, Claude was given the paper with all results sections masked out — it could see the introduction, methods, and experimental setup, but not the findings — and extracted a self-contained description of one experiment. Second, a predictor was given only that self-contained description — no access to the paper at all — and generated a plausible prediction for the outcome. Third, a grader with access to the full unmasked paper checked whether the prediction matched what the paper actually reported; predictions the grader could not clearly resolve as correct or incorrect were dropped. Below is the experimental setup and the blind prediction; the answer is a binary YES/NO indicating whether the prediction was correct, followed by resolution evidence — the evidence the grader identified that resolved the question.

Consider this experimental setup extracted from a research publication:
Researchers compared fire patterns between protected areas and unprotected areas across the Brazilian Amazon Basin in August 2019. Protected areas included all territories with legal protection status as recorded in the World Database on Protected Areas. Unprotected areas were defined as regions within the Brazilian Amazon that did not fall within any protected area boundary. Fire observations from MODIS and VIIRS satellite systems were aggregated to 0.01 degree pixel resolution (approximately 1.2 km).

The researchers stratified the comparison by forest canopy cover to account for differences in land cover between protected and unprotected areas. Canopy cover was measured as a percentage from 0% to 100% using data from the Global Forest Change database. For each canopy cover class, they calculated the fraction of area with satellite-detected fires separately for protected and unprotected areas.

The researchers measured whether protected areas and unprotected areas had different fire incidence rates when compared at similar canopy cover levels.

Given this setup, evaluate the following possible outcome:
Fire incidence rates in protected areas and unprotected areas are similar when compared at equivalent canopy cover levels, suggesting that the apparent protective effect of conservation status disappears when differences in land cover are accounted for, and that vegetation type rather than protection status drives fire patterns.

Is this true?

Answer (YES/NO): NO